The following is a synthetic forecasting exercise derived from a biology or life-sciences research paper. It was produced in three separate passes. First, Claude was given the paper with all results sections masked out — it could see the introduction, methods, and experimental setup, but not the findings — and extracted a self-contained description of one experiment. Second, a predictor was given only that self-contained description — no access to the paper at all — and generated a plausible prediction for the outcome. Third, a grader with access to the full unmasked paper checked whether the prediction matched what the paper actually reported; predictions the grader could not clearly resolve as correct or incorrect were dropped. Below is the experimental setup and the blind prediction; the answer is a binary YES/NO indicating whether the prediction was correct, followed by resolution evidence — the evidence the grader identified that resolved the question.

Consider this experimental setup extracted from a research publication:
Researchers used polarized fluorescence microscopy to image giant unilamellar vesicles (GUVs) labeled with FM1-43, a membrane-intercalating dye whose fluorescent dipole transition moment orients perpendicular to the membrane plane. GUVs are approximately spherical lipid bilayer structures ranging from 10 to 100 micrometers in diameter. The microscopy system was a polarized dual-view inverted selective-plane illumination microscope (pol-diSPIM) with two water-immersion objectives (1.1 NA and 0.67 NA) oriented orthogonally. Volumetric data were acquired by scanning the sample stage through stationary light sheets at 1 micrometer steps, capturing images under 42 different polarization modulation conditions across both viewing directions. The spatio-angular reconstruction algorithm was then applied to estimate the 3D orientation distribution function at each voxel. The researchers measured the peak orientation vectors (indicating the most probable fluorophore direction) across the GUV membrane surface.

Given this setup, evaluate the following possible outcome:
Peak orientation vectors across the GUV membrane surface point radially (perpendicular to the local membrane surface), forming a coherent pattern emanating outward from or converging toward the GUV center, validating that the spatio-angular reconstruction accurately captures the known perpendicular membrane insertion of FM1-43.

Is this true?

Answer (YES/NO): YES